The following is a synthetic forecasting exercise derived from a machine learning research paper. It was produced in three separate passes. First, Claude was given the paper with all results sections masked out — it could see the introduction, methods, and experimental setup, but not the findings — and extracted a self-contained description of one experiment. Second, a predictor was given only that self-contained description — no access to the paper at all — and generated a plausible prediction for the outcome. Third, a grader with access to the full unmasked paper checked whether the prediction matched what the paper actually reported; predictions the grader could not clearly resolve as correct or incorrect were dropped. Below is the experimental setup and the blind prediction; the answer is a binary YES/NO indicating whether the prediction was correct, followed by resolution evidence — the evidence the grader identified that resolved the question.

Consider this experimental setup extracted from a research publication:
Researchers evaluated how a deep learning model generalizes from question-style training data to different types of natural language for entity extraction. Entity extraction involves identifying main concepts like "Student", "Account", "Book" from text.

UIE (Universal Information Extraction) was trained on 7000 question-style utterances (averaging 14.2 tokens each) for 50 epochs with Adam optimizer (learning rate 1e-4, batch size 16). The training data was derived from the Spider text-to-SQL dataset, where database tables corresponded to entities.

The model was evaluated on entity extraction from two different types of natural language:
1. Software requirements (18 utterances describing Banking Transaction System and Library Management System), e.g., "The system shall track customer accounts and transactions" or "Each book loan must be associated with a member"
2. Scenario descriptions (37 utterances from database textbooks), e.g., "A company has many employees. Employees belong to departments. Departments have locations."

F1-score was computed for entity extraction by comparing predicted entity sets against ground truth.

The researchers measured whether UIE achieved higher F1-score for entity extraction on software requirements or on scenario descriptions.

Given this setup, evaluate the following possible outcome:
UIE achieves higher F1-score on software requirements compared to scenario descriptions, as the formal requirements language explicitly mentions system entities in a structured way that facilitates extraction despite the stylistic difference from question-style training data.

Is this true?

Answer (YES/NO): YES